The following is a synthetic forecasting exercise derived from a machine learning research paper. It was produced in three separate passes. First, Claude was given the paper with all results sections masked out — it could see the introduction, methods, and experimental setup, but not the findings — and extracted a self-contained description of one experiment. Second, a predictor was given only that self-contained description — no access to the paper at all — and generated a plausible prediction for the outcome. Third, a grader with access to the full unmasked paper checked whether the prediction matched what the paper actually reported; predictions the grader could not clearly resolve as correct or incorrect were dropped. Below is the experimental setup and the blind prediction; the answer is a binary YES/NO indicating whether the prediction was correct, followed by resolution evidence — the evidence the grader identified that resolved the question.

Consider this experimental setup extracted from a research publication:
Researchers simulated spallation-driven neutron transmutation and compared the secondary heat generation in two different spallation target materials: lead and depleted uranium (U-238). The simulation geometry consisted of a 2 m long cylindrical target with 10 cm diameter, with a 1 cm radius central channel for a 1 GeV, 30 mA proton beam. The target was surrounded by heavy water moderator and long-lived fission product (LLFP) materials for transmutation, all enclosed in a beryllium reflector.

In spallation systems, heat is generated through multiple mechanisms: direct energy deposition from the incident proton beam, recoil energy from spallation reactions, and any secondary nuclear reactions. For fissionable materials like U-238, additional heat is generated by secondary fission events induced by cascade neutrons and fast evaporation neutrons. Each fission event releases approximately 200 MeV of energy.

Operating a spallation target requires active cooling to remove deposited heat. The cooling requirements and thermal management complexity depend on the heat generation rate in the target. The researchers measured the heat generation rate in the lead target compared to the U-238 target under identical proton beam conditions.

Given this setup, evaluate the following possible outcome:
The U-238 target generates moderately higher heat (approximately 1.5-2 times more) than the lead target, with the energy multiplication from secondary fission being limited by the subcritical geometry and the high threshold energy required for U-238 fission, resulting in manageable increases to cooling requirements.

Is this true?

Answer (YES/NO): YES